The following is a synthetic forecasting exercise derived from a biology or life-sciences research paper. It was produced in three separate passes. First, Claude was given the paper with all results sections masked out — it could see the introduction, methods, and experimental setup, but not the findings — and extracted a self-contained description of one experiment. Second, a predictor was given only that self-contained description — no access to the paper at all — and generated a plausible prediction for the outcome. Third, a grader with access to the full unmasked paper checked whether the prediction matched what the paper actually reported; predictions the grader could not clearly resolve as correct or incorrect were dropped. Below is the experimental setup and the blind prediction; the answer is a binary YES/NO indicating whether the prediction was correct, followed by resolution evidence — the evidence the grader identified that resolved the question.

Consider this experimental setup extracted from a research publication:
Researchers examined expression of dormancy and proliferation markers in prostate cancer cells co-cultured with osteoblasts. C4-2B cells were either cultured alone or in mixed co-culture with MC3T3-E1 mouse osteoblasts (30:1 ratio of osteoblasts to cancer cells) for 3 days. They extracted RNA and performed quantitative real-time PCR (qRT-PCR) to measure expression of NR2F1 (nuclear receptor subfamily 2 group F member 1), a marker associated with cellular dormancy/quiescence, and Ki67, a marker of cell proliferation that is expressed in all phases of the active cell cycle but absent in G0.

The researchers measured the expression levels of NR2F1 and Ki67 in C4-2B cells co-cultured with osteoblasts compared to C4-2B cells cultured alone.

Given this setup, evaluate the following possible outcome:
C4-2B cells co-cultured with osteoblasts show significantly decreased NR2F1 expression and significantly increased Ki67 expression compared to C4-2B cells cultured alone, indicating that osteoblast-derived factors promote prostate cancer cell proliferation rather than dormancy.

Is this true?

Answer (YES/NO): NO